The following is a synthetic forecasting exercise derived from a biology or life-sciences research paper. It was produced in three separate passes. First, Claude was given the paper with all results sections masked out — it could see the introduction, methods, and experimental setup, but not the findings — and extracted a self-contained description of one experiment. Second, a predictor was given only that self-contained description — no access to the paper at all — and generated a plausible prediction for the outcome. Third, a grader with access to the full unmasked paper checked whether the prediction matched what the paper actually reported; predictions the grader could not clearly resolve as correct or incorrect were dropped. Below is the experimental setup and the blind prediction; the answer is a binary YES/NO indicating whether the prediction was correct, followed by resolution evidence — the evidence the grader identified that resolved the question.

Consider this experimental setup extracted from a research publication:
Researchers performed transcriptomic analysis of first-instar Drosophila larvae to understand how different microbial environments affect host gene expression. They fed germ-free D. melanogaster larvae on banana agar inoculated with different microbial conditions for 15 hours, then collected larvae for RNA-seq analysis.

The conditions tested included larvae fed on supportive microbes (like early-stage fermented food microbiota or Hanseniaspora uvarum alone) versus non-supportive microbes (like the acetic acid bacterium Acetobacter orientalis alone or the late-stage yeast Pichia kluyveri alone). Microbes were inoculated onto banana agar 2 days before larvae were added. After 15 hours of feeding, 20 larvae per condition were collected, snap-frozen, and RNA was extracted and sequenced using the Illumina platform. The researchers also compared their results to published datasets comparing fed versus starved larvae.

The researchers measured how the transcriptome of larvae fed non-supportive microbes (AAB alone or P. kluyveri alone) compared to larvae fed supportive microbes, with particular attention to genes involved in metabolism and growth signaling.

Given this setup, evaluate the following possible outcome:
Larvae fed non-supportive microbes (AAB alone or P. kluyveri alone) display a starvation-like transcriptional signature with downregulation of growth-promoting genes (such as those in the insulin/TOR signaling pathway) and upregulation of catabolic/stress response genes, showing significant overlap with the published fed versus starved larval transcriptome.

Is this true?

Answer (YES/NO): NO